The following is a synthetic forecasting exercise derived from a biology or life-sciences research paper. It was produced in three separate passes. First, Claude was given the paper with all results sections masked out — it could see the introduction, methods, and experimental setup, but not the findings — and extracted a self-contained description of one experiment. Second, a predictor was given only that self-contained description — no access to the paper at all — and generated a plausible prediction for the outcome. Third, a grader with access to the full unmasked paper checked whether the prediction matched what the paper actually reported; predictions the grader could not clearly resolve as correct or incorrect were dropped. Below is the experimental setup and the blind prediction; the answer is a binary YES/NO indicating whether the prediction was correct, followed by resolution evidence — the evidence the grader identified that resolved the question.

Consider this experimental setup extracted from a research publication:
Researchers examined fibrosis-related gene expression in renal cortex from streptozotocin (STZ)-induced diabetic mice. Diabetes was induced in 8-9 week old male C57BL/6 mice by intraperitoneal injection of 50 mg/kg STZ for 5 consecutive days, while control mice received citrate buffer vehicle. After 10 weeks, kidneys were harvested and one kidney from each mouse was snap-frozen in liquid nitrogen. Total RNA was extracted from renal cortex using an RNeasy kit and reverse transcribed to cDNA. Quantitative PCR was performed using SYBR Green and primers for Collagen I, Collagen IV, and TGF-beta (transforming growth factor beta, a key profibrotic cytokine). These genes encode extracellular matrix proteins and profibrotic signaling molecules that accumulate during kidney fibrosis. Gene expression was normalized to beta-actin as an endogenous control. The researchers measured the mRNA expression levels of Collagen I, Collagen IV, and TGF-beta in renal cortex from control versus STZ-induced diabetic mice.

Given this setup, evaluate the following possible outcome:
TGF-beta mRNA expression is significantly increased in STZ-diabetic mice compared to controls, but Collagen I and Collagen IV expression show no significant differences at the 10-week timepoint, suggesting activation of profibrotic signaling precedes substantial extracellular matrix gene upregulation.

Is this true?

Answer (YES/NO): NO